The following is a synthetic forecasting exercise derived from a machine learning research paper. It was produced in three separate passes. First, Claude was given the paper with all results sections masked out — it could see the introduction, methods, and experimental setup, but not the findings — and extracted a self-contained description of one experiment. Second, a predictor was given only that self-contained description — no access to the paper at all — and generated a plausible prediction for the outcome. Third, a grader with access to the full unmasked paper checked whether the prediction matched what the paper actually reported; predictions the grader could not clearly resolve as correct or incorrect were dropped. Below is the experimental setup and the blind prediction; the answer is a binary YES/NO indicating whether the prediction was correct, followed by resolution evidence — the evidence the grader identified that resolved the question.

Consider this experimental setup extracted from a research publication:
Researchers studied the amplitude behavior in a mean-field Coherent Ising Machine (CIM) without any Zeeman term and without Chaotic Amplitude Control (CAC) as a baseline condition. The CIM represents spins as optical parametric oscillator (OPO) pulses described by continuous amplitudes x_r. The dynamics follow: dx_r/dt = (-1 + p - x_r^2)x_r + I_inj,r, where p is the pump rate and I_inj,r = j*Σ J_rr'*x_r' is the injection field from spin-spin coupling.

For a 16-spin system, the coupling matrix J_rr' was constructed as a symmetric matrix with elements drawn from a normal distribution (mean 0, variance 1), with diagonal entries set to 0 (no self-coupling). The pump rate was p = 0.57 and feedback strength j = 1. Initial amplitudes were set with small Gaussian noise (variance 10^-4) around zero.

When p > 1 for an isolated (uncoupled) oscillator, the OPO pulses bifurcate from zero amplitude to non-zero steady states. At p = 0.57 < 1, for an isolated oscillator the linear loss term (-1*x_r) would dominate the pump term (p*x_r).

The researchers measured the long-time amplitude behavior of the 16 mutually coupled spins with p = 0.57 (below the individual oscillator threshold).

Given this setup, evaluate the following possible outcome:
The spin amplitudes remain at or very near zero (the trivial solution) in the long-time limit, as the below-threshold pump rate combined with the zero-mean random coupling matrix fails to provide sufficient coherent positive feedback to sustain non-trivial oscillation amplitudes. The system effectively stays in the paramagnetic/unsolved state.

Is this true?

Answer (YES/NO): NO